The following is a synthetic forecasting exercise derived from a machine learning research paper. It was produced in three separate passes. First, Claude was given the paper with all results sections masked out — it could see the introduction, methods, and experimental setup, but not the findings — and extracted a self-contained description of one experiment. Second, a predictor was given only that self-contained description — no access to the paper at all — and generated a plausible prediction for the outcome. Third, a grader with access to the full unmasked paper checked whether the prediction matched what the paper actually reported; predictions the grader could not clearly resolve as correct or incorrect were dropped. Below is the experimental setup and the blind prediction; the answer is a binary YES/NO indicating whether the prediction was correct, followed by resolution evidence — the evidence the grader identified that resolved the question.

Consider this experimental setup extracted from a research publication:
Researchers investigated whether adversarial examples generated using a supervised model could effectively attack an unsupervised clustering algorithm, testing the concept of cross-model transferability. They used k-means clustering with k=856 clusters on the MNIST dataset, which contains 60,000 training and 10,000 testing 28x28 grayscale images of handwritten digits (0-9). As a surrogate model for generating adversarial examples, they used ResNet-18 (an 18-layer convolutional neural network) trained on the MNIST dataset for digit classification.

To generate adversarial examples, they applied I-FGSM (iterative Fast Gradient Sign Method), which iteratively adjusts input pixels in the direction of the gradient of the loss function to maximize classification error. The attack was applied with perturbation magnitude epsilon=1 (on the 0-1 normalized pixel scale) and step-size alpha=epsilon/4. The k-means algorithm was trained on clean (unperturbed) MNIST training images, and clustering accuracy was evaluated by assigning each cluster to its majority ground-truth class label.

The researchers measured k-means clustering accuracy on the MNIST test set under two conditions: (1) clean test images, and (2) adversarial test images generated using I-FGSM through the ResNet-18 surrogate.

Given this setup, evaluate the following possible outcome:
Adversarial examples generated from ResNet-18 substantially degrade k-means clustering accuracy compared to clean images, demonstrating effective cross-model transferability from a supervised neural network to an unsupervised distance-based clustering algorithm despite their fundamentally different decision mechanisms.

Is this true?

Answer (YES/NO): YES